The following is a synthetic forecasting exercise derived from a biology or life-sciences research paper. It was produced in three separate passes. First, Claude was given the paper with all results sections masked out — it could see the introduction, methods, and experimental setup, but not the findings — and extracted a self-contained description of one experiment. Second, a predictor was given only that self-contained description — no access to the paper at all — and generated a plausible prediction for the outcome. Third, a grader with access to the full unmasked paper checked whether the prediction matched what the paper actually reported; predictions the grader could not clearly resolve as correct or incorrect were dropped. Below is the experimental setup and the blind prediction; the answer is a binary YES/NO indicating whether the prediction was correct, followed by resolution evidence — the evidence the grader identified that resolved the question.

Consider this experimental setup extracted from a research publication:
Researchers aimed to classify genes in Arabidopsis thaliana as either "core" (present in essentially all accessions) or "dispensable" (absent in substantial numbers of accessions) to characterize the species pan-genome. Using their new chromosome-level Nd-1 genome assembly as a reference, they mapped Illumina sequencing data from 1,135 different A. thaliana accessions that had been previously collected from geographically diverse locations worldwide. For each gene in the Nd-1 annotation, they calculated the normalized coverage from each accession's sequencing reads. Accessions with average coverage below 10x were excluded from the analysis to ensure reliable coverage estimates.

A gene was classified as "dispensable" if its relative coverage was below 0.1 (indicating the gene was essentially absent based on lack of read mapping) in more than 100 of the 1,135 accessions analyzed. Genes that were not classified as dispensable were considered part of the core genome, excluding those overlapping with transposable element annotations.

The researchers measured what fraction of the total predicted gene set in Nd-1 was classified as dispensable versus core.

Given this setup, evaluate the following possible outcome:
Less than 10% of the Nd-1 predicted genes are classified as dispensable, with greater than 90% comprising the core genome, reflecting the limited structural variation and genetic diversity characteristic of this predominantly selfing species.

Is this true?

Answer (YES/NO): YES